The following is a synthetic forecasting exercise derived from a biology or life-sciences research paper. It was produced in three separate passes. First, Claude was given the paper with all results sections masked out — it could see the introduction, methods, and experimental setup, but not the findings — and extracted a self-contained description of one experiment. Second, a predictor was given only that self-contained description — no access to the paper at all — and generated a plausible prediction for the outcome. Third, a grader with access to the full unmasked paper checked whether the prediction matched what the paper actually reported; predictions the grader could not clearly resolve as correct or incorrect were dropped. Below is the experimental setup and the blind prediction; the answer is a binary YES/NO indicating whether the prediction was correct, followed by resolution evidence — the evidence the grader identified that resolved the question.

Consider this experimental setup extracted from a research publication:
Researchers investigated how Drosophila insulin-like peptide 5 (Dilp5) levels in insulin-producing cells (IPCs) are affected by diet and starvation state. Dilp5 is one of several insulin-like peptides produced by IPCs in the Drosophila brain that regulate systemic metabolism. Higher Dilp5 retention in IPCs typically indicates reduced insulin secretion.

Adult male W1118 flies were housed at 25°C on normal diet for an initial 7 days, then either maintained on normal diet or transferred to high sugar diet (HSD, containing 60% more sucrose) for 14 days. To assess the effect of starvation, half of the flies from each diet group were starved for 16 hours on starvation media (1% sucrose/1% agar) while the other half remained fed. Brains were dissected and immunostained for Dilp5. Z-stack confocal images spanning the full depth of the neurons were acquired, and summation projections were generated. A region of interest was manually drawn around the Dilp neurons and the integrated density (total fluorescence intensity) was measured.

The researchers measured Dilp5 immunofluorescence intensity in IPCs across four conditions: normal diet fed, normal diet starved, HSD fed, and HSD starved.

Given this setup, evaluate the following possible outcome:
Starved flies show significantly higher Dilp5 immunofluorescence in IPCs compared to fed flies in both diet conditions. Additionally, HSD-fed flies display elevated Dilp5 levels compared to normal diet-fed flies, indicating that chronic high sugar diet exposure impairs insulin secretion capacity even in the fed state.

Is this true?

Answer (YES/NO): NO